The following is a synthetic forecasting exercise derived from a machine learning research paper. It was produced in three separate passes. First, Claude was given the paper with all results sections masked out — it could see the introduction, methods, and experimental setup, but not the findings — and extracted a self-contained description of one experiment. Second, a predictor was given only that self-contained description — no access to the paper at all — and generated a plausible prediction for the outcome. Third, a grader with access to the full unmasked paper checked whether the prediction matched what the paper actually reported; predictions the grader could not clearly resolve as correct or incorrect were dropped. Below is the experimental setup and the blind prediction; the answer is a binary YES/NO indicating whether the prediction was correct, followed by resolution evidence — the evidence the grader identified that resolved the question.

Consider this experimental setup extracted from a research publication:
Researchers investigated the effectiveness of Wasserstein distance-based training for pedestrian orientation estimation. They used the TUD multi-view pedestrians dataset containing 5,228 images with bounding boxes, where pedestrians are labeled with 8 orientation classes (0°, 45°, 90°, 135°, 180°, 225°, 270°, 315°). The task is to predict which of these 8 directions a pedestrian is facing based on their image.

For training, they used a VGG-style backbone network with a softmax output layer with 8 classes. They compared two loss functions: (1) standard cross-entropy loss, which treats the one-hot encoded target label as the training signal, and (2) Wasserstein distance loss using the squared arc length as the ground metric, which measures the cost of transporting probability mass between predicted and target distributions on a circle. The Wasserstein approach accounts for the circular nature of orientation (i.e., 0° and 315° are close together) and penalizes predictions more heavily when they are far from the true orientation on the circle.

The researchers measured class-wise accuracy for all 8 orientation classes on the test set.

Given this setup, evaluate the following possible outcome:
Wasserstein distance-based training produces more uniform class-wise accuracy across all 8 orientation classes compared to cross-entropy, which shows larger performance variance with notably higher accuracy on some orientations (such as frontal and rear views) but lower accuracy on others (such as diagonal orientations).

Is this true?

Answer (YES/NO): NO